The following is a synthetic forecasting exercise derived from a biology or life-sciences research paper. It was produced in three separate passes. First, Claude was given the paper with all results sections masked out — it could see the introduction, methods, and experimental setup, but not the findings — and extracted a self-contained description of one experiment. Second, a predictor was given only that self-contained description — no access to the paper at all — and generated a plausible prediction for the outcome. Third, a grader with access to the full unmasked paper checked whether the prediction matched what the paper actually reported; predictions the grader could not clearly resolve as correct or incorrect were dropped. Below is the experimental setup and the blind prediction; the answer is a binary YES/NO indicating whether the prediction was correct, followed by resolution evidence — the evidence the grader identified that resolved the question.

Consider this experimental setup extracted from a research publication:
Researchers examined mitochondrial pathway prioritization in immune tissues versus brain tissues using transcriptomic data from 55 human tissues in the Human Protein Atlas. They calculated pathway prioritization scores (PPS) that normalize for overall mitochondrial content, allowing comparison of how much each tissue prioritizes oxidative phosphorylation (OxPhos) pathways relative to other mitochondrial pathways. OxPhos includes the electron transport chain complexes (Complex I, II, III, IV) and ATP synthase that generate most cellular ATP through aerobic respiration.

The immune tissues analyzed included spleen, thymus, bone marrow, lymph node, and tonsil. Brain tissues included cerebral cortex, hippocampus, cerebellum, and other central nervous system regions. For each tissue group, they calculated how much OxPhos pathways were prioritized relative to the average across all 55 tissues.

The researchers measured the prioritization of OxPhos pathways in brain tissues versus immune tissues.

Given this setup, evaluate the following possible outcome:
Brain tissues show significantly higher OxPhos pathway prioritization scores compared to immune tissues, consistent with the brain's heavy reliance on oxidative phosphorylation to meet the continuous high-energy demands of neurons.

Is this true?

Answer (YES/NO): YES